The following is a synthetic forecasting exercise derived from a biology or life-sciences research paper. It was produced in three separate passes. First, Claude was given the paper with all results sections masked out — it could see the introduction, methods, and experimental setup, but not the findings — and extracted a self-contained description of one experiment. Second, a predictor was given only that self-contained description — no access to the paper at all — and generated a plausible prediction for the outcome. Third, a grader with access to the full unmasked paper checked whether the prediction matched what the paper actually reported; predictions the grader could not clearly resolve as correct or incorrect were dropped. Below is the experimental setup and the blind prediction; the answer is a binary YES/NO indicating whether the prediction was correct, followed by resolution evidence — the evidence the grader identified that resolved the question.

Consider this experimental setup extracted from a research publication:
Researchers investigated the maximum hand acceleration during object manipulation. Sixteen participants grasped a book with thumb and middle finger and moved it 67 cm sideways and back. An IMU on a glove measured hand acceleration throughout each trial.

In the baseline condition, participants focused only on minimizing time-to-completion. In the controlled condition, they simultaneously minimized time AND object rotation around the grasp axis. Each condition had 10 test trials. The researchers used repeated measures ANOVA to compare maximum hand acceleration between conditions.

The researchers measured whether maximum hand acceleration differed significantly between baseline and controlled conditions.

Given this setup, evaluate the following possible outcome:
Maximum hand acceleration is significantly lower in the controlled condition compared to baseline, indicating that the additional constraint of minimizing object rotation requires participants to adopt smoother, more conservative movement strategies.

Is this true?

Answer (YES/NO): YES